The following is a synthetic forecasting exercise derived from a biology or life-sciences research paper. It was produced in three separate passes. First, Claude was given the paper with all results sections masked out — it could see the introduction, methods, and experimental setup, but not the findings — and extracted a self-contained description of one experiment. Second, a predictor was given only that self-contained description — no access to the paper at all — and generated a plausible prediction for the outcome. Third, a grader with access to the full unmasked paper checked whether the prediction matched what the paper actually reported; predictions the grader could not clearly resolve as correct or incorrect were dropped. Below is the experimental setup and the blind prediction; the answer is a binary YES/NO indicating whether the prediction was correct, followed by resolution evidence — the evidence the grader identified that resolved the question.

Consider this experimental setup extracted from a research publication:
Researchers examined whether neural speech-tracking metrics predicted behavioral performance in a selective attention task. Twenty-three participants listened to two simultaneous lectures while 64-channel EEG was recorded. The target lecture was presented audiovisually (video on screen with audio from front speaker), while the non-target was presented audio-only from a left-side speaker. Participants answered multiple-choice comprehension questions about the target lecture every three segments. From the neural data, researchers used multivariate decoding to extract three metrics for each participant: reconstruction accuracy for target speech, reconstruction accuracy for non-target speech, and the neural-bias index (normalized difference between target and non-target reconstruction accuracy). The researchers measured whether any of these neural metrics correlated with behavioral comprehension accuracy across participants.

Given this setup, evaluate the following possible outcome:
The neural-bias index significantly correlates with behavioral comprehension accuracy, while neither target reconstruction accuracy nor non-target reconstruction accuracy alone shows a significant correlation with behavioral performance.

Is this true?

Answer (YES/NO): NO